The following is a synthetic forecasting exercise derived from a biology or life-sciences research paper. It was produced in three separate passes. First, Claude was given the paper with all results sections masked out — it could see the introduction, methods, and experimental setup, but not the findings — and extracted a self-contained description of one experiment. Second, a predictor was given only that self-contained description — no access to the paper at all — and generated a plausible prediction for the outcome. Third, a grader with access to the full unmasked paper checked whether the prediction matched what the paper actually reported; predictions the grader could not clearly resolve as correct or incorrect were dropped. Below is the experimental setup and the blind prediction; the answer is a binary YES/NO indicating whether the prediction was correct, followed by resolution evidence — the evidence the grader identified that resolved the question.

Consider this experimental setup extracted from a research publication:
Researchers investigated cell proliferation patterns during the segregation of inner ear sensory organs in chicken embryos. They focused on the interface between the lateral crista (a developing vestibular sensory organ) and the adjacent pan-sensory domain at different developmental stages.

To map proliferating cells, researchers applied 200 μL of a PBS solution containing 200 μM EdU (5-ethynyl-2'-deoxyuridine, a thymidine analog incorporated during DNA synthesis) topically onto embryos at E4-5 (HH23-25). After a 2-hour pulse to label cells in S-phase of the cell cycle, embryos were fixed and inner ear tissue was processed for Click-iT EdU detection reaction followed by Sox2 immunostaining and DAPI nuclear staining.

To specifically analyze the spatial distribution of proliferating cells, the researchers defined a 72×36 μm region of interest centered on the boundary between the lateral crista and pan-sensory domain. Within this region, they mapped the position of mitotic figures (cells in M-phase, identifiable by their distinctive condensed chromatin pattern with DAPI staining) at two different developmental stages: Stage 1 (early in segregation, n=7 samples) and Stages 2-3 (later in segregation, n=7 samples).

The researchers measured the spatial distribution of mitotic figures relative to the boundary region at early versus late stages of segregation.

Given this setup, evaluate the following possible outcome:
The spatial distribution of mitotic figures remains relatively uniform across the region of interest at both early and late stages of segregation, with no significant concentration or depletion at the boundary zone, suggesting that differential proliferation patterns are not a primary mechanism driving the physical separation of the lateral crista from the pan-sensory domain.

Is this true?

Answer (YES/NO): YES